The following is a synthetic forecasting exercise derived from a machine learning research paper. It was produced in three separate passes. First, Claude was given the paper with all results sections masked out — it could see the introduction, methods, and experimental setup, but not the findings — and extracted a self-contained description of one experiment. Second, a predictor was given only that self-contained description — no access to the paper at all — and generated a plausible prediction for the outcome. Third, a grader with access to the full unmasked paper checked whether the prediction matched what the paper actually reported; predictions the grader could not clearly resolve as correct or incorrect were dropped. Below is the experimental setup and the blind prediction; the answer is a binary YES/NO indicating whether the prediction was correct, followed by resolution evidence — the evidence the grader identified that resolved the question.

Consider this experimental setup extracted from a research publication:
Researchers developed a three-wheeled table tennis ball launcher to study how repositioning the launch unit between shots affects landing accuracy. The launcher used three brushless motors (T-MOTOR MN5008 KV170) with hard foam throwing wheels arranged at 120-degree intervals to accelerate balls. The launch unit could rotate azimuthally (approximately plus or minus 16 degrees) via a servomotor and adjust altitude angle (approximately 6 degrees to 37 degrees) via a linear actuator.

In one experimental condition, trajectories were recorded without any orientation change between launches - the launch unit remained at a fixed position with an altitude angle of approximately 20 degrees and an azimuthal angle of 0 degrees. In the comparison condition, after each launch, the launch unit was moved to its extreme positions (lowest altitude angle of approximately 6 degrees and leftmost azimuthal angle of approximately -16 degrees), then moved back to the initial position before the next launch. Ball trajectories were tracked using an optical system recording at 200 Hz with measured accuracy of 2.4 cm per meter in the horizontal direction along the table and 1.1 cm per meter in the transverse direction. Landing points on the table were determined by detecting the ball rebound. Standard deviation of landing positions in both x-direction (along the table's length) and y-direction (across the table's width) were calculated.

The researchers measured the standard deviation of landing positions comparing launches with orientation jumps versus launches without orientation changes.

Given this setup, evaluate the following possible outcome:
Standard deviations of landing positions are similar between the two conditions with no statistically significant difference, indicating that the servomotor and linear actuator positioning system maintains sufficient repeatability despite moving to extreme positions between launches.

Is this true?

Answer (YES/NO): YES